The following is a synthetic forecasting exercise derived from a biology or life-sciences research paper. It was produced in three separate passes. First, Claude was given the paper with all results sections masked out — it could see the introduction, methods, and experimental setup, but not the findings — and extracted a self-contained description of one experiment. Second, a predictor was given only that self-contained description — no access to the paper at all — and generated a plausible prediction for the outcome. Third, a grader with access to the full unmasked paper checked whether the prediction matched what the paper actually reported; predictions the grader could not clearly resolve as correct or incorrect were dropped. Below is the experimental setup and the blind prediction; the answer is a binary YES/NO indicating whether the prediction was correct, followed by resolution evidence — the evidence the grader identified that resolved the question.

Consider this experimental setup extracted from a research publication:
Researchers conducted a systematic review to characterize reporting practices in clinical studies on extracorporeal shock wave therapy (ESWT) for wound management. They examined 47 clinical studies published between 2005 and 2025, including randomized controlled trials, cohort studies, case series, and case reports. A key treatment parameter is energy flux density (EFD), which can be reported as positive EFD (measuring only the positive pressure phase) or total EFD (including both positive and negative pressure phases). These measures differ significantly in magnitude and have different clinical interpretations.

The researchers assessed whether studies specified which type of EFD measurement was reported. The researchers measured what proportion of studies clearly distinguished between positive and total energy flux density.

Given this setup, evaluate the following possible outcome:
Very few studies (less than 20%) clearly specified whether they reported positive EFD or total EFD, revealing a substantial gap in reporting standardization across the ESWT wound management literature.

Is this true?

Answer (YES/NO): NO